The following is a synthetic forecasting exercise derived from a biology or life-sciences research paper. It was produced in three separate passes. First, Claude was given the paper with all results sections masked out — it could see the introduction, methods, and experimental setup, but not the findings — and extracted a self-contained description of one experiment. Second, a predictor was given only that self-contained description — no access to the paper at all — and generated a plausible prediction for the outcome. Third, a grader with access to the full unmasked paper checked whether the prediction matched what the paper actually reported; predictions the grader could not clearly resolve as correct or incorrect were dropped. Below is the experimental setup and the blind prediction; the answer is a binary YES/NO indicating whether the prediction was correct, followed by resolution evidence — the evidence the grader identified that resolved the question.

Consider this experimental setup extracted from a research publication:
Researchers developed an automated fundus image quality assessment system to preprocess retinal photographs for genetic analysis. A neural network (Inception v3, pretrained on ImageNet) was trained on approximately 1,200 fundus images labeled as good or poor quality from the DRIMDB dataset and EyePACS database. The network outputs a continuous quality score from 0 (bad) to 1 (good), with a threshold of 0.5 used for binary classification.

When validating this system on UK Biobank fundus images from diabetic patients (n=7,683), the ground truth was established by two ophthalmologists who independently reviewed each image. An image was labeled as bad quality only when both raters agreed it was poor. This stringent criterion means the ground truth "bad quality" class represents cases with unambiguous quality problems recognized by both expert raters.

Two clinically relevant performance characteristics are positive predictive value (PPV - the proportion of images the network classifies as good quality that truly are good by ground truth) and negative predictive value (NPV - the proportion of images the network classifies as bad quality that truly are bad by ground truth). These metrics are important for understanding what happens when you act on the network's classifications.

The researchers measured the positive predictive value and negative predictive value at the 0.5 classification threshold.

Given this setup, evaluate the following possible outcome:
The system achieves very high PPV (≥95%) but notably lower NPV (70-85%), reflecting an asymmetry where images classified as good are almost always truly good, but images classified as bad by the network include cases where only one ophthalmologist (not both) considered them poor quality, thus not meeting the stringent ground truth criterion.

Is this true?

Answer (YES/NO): NO